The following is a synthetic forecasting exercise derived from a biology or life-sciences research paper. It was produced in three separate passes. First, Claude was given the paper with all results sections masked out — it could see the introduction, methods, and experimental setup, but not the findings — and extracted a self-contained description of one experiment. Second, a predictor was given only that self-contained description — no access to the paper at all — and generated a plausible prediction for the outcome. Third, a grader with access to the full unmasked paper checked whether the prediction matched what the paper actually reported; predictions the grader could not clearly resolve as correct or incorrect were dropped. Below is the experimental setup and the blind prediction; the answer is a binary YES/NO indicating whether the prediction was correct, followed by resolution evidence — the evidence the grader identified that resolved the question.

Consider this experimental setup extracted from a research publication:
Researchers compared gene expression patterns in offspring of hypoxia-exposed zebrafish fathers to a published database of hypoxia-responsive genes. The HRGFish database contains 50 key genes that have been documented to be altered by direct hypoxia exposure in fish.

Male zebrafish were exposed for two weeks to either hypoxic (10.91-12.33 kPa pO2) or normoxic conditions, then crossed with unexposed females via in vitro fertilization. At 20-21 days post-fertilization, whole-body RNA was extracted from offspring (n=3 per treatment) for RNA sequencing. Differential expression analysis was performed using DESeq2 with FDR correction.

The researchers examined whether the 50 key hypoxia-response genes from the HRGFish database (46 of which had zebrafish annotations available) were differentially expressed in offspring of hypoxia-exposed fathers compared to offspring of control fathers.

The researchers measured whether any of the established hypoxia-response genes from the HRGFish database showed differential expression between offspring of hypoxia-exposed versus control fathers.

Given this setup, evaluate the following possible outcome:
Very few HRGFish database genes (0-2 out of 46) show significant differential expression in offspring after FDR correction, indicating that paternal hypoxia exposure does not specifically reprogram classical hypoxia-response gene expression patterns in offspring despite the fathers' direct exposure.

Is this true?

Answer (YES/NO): YES